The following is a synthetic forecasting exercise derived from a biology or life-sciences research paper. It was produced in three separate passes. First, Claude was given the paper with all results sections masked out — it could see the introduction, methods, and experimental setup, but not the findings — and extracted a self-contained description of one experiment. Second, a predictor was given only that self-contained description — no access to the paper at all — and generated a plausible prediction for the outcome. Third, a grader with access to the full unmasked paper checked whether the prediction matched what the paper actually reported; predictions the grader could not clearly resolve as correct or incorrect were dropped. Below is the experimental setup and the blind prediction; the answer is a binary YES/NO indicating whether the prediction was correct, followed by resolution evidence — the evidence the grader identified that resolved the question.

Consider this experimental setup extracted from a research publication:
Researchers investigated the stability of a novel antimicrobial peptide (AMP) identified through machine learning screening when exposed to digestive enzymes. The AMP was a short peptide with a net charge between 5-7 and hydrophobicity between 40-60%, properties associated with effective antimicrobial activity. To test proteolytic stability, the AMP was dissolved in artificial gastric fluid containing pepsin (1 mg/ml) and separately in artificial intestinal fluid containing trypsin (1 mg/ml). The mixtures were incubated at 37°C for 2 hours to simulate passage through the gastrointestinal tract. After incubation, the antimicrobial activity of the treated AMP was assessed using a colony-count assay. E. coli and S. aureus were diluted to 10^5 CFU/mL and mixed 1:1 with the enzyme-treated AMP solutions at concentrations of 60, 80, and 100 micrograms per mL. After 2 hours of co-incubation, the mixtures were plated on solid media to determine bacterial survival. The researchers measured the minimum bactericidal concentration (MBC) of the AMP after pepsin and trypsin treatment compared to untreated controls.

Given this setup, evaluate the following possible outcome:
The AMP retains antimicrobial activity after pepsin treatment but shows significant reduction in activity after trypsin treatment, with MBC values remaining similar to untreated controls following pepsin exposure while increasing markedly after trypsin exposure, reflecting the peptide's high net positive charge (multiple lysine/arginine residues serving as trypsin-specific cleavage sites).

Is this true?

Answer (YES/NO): NO